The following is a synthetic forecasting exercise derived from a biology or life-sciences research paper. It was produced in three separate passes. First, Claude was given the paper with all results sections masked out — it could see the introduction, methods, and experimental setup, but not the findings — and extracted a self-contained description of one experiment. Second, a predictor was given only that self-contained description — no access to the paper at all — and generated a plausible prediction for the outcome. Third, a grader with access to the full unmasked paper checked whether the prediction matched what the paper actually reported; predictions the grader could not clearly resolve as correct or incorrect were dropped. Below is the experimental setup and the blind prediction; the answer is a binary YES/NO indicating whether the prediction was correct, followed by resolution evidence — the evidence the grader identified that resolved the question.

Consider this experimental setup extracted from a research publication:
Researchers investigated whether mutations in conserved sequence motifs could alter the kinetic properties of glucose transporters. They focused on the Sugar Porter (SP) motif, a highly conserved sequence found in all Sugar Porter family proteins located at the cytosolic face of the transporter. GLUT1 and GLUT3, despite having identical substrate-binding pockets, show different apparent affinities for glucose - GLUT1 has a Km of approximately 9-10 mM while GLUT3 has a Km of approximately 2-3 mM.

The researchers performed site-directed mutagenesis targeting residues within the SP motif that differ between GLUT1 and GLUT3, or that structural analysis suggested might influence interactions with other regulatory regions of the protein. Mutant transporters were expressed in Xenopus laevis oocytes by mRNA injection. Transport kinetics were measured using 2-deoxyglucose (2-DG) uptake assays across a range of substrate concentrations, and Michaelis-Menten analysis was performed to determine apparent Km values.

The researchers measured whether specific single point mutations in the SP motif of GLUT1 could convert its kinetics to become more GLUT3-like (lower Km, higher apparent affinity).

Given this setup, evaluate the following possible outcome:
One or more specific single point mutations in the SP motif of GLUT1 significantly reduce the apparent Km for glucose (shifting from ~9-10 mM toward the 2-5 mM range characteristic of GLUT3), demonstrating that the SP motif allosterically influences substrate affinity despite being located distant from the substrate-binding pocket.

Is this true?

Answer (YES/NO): YES